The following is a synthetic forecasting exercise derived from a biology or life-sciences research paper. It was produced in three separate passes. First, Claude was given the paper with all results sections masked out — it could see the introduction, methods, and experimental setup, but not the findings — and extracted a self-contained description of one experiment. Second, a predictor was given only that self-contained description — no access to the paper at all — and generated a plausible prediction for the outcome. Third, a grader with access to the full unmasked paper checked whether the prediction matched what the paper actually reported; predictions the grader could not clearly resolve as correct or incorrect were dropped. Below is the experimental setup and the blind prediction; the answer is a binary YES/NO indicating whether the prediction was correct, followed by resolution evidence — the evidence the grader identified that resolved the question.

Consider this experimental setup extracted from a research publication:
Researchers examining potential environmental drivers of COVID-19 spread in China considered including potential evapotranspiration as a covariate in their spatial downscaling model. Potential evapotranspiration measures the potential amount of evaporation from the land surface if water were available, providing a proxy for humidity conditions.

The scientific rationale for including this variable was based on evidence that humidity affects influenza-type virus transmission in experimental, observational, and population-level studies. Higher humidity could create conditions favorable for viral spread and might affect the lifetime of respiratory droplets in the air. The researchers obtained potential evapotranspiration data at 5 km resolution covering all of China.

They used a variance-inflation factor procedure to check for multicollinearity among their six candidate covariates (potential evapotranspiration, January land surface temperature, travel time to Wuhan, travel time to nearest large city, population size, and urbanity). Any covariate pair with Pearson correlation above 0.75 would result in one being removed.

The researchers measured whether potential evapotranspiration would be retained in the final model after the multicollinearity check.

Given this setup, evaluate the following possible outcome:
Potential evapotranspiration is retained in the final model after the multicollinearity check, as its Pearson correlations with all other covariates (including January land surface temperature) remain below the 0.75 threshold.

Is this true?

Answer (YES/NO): YES